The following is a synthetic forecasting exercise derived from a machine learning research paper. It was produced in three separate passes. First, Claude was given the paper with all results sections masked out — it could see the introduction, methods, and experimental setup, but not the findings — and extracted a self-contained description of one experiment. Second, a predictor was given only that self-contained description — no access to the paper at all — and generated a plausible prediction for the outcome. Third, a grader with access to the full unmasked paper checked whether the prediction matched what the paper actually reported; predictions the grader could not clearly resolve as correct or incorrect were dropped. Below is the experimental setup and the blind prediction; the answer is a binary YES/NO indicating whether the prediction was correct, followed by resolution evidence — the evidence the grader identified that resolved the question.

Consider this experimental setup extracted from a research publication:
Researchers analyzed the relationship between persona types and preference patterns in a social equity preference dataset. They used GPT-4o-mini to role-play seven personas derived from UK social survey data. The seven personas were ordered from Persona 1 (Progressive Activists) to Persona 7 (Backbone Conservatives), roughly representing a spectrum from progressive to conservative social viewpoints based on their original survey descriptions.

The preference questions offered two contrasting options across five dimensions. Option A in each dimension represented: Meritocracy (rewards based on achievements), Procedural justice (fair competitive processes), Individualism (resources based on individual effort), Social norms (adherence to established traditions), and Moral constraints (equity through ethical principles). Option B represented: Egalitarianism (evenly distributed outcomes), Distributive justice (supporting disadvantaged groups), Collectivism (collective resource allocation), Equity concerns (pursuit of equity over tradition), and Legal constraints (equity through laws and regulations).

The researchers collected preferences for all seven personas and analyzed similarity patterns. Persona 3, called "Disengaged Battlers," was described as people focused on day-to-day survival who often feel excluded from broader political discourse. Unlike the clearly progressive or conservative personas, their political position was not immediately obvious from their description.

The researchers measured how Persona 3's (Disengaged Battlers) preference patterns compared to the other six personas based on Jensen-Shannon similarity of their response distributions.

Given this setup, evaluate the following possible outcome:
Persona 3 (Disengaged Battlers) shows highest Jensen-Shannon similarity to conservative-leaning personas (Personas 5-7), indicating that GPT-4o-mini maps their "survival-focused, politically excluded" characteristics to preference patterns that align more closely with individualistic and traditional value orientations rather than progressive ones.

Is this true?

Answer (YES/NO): NO